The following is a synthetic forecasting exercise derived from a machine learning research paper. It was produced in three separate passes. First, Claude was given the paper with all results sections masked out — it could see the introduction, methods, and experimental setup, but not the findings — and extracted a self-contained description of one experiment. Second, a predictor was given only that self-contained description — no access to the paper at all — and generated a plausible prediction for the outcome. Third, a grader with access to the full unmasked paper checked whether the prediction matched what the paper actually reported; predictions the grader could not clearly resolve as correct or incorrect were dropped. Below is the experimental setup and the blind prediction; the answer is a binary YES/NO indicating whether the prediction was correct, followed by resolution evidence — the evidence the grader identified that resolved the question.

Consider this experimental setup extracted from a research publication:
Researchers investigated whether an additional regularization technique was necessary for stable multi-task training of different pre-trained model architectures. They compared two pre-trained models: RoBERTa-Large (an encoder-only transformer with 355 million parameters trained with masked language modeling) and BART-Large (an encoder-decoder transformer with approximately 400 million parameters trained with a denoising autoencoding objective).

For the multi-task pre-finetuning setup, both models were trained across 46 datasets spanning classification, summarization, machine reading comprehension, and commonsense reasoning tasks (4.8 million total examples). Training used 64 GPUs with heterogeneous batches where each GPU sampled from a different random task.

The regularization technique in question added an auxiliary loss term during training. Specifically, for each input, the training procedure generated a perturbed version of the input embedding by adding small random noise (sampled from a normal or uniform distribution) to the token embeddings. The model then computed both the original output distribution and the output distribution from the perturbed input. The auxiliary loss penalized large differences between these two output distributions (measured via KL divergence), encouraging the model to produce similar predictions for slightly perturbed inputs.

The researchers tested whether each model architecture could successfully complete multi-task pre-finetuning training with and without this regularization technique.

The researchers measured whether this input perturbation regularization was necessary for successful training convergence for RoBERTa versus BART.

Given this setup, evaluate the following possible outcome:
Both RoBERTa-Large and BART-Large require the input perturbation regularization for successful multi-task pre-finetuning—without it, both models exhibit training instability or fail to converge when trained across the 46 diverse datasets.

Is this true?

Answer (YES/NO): NO